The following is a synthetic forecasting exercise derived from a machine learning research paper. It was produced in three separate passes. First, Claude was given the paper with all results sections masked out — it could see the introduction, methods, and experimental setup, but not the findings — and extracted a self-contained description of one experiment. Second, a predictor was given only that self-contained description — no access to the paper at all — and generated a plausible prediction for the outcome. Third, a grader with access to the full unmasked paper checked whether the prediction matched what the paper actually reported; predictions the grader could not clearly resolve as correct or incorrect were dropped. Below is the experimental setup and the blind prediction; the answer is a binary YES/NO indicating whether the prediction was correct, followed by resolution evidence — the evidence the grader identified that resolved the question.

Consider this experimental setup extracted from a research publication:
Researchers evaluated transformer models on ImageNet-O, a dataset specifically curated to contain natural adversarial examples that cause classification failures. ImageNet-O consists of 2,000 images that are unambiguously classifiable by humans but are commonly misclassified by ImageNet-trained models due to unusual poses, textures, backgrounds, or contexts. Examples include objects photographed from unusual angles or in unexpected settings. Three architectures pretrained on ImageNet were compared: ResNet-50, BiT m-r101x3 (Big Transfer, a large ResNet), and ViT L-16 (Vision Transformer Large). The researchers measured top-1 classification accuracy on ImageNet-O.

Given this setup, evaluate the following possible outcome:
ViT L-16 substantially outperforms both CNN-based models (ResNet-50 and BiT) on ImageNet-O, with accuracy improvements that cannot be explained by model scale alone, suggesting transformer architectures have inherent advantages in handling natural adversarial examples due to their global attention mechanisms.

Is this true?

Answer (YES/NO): YES